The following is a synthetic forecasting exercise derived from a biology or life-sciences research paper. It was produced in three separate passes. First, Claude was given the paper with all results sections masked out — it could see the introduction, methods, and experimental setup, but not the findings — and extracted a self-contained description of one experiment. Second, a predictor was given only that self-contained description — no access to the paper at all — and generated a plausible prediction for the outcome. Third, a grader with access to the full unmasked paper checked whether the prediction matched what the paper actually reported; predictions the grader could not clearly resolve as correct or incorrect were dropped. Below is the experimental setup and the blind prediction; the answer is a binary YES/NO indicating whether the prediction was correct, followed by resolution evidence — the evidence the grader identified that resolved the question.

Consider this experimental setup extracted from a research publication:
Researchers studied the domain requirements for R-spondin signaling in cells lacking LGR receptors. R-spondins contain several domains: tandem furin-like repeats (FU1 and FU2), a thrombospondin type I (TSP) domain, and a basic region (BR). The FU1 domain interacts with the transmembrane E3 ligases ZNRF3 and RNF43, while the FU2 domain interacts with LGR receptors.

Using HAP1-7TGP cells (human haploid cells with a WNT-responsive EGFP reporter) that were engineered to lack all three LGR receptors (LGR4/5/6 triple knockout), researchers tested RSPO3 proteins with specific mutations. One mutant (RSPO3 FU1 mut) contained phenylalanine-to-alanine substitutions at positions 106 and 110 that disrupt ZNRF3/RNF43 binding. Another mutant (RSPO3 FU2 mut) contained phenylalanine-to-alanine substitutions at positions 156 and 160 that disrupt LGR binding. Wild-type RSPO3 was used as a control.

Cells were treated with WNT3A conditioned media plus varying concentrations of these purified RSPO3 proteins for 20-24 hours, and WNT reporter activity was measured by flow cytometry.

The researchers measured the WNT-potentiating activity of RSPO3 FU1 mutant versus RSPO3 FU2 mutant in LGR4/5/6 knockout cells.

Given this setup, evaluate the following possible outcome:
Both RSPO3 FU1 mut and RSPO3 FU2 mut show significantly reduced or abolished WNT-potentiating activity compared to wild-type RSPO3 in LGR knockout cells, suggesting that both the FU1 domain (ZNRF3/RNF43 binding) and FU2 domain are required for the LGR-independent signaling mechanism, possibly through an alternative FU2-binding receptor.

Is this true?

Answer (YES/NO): NO